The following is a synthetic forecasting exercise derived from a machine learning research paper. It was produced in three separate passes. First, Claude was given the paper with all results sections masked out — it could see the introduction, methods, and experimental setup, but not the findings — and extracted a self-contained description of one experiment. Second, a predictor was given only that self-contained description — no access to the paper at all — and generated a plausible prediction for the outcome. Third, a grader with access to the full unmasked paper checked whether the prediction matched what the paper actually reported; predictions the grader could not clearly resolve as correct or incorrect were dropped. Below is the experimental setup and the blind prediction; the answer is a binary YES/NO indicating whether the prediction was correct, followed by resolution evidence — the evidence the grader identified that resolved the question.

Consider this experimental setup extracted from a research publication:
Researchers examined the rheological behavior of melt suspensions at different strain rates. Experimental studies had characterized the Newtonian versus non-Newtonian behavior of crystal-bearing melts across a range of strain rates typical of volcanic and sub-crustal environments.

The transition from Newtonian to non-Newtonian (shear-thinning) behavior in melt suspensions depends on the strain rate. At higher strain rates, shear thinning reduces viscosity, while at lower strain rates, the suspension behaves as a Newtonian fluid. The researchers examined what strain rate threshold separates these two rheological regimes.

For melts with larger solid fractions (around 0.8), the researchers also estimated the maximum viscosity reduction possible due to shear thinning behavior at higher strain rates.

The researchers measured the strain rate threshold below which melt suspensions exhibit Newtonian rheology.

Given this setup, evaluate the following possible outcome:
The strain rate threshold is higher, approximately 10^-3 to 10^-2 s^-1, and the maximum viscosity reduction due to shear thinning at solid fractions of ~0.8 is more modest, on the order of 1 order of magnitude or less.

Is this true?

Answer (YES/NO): NO